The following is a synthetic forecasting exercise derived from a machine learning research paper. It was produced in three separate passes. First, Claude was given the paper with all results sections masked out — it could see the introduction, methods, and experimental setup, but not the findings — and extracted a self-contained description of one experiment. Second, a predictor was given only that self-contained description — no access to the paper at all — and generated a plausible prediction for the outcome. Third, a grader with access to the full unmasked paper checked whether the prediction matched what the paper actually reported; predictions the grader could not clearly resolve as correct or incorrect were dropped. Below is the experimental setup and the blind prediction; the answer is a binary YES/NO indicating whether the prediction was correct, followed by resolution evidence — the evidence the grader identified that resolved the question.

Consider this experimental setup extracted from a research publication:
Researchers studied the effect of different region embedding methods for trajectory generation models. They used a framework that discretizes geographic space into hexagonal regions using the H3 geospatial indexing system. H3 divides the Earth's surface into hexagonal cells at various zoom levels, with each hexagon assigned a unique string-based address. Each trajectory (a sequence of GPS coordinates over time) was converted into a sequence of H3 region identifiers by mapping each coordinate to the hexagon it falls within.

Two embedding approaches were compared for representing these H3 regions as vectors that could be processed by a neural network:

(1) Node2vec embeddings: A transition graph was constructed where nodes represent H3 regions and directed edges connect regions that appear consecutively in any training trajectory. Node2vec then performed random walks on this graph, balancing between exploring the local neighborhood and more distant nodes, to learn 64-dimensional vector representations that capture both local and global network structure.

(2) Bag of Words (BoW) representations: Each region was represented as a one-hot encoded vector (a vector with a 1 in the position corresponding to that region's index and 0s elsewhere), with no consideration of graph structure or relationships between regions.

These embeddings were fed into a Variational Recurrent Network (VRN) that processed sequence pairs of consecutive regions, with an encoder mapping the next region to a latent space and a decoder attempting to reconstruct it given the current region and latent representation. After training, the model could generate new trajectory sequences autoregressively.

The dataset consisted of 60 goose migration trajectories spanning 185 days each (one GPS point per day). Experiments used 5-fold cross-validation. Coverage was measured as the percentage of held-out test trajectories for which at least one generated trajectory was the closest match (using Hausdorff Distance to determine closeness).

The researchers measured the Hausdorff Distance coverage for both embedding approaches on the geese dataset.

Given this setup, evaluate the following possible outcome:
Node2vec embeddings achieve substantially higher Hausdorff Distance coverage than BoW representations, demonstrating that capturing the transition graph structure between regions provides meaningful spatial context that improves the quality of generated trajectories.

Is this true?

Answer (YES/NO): YES